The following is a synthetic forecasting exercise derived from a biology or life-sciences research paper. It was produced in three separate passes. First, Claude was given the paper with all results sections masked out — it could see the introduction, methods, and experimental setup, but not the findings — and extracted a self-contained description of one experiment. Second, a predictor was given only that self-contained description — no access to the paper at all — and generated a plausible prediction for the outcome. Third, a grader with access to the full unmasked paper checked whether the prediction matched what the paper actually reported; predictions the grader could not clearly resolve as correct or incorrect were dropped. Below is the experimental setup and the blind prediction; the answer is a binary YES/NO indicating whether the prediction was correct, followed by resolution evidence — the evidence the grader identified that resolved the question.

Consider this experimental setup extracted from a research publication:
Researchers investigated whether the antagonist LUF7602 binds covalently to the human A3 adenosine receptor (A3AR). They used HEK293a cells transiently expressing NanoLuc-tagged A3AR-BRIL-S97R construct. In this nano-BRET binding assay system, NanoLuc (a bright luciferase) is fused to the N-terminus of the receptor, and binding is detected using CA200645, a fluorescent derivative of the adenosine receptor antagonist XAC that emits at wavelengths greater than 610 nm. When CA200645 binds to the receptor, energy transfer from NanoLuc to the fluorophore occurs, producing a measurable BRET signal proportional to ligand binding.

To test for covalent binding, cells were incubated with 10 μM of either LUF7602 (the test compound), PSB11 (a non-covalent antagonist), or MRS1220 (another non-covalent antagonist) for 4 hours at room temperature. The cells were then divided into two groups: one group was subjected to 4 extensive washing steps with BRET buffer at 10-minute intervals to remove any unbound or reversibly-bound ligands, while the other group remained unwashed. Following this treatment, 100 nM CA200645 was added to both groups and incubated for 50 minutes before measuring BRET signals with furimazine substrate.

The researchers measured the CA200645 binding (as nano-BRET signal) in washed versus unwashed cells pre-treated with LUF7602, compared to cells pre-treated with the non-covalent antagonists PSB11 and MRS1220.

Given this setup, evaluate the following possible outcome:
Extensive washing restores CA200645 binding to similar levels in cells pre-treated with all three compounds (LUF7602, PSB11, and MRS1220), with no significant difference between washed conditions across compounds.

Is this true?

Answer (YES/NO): NO